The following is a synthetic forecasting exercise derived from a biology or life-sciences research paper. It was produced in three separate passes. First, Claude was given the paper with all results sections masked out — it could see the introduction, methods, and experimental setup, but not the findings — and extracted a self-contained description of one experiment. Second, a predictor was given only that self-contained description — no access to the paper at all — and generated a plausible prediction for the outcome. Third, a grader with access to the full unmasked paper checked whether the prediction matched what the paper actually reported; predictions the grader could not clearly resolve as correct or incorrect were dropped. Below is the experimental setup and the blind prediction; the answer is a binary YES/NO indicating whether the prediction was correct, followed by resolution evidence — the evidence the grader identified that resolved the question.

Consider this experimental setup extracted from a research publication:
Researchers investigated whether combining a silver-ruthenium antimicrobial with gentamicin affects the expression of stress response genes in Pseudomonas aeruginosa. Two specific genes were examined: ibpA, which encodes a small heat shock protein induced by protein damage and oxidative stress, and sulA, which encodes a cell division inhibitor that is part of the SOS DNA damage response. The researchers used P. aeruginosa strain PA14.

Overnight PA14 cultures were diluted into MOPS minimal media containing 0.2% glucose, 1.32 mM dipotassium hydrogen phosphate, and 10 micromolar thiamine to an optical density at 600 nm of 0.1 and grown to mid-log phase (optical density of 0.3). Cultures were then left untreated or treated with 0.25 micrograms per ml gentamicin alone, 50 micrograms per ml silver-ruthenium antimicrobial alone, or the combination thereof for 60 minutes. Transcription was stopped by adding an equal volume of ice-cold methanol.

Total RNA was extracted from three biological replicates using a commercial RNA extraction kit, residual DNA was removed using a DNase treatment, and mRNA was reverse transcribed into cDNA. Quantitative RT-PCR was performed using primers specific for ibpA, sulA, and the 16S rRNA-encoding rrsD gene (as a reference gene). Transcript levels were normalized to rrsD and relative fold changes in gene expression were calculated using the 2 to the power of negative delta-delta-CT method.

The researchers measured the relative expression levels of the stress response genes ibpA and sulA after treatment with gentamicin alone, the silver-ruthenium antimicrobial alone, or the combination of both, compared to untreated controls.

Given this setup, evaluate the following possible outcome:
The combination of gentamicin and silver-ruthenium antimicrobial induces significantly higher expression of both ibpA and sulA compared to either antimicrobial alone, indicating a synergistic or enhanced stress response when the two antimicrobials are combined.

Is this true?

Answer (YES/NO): YES